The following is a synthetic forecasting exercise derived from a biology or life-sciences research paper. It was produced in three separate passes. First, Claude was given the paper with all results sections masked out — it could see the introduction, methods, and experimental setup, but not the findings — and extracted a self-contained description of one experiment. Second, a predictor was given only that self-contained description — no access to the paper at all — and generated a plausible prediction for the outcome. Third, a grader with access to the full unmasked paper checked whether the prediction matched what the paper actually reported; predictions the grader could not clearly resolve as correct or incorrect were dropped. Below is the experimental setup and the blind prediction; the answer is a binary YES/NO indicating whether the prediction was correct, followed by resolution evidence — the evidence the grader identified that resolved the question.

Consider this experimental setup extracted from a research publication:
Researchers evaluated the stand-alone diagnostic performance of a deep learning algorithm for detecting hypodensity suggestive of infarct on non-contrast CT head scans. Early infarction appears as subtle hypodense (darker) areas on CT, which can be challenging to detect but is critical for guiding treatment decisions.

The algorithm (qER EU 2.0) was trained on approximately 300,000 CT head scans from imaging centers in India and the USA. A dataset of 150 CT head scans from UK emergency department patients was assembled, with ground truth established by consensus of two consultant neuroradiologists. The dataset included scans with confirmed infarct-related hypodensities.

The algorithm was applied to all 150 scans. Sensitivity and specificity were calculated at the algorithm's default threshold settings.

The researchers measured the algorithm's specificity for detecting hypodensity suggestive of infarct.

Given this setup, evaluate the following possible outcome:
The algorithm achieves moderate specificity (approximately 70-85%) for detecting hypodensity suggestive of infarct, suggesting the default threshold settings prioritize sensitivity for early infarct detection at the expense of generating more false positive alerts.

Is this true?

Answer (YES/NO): YES